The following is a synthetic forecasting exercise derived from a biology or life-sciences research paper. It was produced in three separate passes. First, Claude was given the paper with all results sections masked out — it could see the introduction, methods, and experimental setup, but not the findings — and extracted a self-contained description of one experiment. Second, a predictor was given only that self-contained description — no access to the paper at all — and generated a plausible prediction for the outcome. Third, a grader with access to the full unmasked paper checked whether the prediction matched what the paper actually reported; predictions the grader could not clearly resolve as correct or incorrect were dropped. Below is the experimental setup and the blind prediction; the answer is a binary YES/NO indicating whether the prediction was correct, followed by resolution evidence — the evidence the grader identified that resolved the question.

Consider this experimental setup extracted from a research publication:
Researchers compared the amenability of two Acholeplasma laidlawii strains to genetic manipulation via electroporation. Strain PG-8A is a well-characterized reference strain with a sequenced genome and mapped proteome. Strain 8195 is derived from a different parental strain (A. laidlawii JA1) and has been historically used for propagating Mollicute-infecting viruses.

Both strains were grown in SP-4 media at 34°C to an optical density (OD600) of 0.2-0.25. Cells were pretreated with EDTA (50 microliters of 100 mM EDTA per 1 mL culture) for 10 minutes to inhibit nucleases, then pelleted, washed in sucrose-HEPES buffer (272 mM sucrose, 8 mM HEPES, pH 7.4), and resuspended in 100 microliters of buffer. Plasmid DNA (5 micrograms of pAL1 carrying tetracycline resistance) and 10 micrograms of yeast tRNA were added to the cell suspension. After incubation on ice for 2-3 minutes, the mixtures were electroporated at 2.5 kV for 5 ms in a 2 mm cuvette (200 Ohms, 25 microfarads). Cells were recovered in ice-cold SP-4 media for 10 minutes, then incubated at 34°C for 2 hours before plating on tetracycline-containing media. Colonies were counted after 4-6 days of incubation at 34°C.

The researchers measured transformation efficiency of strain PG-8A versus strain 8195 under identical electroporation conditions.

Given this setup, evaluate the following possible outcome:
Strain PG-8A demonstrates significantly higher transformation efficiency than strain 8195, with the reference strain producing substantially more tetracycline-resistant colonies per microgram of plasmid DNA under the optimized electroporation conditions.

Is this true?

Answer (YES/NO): NO